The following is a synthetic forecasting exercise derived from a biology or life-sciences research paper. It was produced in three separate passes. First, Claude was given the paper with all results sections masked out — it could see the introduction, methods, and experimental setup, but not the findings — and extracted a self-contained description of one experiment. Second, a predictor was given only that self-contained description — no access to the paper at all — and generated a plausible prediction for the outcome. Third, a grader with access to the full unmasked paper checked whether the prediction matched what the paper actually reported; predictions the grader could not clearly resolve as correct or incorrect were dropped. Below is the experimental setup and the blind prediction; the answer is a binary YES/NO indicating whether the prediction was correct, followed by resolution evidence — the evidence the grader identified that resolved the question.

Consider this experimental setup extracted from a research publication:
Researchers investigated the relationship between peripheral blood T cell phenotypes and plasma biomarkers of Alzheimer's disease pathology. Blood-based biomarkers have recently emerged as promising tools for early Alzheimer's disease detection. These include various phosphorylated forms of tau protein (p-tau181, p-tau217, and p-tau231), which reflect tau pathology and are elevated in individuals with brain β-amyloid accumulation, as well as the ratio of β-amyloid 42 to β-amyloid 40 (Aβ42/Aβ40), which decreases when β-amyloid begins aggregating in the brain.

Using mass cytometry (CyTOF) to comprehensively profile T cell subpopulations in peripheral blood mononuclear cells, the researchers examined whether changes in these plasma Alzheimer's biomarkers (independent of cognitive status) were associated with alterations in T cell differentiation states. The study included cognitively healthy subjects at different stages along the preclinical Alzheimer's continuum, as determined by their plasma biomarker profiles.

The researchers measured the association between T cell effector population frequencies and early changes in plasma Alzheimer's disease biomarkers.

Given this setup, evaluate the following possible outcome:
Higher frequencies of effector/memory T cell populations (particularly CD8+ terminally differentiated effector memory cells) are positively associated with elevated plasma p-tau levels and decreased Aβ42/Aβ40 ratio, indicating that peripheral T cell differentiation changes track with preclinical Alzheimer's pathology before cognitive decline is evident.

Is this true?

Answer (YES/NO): NO